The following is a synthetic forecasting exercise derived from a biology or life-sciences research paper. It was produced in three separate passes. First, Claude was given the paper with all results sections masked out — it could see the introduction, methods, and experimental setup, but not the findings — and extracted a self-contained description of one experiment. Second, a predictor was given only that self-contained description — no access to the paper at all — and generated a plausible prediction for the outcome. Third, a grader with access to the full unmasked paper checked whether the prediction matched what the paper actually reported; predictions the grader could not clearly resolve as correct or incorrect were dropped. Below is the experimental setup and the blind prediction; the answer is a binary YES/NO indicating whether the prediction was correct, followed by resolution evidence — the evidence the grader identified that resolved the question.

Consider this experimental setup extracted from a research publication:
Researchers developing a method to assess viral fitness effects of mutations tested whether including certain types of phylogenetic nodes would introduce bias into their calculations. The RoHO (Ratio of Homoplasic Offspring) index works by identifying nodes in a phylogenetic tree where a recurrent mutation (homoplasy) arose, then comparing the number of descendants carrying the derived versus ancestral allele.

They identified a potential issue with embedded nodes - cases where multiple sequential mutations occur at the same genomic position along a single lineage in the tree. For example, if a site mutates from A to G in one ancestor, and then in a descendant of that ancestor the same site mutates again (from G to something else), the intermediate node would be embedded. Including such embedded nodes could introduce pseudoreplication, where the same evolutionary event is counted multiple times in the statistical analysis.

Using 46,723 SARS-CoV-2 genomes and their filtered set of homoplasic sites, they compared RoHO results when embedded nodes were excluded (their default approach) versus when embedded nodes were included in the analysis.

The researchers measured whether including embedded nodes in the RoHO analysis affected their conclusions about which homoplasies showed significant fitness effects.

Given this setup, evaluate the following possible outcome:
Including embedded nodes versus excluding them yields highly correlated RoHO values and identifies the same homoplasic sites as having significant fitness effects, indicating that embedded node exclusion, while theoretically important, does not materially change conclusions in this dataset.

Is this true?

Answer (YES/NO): YES